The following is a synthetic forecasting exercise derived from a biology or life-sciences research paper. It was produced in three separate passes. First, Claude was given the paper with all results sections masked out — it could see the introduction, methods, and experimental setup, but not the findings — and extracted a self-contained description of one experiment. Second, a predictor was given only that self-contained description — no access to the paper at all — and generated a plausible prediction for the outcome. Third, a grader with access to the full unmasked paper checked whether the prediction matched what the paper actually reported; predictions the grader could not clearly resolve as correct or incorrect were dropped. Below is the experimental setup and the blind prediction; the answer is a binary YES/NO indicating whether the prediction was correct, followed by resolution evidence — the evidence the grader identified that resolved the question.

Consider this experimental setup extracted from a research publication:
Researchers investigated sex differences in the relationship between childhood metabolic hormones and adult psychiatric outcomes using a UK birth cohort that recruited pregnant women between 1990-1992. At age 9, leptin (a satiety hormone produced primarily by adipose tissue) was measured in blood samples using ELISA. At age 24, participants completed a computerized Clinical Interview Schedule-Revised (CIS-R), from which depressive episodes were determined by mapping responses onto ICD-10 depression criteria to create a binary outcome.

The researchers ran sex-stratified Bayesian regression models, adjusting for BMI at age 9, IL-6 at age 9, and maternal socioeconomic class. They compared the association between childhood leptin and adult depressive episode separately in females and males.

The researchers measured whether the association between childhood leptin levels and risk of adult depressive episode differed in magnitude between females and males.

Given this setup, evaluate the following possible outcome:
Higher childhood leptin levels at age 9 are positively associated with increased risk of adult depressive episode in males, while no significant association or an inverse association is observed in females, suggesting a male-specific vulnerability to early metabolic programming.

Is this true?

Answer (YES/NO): NO